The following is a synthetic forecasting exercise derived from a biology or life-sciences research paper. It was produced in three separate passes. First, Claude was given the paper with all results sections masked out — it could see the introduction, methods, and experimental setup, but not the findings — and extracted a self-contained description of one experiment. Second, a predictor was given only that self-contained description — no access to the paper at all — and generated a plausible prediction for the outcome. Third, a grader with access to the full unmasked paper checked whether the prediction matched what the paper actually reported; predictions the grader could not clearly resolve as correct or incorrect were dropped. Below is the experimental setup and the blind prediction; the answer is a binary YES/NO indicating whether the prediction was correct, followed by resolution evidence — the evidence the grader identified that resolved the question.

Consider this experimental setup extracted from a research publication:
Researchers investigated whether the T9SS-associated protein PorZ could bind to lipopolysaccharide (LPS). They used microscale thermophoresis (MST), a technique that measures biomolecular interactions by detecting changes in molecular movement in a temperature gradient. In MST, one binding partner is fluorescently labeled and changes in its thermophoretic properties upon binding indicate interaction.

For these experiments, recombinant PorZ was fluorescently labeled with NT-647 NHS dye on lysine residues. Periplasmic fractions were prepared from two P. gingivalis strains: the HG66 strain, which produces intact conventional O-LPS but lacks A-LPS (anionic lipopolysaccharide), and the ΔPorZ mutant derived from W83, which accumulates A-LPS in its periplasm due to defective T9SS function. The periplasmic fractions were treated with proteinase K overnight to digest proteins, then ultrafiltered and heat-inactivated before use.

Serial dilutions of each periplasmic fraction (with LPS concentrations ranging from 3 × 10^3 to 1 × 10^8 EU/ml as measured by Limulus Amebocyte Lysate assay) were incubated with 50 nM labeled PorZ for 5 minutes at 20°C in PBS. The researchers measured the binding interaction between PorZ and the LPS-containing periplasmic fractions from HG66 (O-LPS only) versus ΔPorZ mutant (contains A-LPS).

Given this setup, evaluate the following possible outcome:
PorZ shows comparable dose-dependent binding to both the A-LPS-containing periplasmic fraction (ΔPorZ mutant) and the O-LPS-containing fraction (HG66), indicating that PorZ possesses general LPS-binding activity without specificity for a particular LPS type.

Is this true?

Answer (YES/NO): NO